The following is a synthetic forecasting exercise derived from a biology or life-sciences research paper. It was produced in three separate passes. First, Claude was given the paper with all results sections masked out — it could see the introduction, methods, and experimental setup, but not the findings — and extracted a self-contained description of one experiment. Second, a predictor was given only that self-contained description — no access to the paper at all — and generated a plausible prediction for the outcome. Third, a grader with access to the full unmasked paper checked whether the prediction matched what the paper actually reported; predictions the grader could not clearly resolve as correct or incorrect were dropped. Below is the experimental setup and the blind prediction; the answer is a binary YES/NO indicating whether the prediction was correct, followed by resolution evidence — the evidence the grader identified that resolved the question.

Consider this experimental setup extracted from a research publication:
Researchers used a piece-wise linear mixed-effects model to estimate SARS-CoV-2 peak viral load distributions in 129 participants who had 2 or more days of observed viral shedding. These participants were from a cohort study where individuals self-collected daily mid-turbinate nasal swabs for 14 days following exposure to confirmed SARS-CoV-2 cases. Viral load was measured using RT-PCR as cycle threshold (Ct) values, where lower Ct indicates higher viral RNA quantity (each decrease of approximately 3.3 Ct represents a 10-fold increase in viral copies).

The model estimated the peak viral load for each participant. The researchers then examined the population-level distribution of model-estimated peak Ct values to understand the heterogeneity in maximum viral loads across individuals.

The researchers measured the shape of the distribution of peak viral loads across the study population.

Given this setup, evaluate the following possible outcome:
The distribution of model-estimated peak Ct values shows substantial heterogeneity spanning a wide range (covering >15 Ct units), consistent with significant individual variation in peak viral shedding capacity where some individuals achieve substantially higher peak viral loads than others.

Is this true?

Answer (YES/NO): YES